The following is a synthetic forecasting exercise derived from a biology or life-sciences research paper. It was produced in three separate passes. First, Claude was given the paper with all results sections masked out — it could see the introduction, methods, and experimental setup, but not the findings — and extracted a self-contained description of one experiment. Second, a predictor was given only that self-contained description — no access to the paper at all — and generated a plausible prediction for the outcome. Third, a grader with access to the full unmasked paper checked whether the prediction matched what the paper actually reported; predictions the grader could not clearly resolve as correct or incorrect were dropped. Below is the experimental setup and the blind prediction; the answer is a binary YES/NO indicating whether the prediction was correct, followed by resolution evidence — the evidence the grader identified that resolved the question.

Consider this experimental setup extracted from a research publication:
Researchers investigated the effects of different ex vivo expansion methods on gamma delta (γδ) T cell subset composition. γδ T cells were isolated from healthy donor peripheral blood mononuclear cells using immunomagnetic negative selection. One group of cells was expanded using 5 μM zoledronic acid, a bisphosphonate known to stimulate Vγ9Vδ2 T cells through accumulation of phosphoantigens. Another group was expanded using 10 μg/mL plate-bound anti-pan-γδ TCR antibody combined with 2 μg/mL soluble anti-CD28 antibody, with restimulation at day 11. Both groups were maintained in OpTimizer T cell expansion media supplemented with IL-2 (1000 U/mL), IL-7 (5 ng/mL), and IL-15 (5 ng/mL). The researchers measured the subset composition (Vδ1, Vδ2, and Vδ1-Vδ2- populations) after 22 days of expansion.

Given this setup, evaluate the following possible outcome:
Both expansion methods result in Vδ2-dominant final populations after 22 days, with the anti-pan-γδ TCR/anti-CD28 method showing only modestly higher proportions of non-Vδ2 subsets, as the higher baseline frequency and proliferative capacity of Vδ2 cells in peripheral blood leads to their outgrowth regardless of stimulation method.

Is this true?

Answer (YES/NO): NO